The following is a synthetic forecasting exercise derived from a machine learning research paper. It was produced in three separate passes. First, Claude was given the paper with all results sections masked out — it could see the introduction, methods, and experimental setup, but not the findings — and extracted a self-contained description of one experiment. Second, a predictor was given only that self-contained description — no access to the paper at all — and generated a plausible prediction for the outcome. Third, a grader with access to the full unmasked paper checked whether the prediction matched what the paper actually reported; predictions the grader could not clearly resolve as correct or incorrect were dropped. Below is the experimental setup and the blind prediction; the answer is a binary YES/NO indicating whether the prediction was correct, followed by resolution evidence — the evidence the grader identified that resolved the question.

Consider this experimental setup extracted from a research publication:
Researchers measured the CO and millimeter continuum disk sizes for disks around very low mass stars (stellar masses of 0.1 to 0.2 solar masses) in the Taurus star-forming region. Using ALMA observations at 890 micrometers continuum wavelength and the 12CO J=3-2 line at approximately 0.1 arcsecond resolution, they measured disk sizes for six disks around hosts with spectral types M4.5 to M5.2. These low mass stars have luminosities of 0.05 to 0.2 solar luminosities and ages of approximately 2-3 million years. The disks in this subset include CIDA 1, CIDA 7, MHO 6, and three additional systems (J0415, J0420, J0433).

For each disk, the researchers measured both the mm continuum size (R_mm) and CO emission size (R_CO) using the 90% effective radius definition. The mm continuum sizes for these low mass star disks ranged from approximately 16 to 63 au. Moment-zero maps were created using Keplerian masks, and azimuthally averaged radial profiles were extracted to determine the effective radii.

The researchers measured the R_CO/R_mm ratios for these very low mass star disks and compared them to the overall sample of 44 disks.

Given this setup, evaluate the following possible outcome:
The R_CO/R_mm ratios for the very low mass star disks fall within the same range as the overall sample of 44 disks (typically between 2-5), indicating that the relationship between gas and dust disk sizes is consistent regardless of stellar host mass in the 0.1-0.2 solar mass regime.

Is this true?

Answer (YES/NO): YES